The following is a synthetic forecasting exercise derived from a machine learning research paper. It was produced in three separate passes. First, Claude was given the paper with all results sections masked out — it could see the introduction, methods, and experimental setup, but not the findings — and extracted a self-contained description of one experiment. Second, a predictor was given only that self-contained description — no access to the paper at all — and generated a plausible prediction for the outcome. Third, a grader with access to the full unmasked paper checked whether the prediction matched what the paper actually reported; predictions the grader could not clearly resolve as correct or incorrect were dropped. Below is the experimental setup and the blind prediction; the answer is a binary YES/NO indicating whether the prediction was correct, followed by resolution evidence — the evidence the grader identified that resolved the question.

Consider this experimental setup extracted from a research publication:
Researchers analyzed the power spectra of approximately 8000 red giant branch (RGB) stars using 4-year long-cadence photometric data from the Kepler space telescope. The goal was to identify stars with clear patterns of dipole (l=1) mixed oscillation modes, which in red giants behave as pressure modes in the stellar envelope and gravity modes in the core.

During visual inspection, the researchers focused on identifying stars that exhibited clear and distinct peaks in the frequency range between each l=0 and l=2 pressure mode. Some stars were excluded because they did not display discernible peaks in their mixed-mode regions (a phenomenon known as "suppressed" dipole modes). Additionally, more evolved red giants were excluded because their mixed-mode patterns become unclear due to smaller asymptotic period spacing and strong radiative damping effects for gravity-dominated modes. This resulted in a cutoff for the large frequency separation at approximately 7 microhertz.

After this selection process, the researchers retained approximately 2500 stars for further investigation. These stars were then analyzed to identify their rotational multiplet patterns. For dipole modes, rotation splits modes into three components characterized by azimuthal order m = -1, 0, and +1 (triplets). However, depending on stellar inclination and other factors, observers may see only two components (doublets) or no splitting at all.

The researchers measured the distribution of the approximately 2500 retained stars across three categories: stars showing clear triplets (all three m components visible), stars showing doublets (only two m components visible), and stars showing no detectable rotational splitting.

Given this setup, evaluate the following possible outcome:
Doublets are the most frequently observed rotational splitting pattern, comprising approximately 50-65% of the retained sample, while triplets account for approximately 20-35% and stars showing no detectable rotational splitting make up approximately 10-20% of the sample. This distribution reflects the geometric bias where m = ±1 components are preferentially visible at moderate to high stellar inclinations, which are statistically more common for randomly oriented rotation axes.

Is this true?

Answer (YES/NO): NO